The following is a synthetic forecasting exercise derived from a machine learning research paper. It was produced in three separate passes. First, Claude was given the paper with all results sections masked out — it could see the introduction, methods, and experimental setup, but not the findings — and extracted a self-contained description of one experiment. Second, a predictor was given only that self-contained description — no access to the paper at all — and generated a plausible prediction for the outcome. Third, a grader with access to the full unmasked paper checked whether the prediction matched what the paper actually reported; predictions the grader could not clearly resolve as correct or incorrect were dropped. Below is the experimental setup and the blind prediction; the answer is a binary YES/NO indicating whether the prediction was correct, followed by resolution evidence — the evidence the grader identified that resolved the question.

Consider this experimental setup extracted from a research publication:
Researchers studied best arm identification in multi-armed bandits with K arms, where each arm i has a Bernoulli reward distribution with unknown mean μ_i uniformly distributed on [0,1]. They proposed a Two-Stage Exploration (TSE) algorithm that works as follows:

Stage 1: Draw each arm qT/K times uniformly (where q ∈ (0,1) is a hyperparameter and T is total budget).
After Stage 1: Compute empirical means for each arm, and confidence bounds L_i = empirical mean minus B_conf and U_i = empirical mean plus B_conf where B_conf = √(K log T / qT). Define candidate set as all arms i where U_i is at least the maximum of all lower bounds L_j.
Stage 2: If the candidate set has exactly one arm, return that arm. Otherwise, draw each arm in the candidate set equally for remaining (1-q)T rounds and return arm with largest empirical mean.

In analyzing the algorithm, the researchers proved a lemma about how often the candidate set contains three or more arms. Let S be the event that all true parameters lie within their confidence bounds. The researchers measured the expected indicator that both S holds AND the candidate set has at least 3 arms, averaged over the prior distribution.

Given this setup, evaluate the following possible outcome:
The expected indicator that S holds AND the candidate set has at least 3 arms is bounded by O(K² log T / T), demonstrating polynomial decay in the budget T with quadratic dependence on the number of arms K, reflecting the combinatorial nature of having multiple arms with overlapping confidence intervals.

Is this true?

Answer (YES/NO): NO